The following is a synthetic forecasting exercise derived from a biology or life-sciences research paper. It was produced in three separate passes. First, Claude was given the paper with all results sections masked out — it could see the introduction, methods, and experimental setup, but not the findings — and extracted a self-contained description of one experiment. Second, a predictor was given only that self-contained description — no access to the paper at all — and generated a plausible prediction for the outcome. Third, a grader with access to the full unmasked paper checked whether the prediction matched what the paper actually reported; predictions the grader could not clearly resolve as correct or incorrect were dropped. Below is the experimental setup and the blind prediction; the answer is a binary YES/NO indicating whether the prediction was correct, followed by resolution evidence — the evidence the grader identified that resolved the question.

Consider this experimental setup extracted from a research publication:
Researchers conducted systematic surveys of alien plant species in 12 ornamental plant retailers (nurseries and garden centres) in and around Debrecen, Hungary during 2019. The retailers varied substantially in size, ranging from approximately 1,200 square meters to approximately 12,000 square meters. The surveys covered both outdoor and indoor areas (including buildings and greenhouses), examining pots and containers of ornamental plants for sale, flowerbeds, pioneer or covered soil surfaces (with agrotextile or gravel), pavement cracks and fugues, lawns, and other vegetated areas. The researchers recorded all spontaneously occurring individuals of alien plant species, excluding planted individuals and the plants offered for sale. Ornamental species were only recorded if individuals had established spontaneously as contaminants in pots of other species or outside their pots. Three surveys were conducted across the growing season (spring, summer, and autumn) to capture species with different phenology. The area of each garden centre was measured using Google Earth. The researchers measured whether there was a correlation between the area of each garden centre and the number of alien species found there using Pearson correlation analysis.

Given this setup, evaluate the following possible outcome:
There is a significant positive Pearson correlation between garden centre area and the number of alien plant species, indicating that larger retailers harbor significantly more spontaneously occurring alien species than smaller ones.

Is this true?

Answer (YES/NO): NO